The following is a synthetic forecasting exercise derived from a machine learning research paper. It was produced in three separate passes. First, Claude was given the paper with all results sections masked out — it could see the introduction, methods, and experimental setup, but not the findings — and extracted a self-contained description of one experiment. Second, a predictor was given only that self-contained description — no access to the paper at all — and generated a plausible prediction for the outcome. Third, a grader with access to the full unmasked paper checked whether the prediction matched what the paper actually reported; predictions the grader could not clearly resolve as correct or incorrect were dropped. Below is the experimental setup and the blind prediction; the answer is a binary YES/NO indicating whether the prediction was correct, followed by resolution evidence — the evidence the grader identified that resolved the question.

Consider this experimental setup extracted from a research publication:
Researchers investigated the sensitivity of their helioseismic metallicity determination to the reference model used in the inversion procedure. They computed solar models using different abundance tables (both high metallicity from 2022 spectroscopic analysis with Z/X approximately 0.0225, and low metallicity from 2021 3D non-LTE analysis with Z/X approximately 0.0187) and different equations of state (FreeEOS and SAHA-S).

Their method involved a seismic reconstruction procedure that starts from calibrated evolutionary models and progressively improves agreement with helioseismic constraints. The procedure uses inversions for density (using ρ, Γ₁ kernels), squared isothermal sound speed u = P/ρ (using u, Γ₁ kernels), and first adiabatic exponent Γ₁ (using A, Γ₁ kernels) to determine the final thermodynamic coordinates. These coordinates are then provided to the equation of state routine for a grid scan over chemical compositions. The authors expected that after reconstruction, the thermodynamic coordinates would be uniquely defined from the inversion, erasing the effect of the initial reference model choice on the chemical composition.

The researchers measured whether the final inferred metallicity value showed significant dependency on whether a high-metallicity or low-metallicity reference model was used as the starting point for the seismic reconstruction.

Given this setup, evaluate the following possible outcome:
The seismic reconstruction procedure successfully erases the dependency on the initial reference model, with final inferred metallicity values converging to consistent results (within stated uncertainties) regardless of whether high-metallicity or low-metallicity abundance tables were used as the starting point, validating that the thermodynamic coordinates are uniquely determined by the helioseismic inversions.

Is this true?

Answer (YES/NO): YES